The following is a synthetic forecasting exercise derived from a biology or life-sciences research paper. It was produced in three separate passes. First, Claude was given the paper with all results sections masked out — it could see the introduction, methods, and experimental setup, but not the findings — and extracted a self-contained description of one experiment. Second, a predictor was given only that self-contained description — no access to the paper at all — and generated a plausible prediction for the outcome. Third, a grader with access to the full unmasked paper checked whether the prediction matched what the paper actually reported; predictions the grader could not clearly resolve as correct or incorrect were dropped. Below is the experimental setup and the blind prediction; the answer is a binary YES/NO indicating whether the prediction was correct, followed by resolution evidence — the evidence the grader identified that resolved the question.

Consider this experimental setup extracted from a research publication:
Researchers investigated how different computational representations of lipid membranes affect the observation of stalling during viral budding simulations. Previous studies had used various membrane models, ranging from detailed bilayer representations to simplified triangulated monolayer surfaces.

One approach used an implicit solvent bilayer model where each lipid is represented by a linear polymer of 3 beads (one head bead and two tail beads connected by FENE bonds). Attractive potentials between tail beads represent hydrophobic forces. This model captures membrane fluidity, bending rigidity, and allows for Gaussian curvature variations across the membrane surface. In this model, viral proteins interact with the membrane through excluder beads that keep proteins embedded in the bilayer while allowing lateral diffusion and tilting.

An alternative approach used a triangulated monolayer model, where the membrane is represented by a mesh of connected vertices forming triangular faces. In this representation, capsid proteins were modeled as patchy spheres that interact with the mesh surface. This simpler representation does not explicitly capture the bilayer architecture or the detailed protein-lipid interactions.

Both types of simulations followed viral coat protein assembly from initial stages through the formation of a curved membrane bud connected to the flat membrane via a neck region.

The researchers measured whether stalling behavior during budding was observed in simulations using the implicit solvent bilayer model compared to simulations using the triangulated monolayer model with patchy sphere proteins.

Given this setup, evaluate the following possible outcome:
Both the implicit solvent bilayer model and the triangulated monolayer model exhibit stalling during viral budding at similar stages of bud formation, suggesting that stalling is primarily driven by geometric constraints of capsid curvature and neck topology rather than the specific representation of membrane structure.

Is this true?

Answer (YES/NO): NO